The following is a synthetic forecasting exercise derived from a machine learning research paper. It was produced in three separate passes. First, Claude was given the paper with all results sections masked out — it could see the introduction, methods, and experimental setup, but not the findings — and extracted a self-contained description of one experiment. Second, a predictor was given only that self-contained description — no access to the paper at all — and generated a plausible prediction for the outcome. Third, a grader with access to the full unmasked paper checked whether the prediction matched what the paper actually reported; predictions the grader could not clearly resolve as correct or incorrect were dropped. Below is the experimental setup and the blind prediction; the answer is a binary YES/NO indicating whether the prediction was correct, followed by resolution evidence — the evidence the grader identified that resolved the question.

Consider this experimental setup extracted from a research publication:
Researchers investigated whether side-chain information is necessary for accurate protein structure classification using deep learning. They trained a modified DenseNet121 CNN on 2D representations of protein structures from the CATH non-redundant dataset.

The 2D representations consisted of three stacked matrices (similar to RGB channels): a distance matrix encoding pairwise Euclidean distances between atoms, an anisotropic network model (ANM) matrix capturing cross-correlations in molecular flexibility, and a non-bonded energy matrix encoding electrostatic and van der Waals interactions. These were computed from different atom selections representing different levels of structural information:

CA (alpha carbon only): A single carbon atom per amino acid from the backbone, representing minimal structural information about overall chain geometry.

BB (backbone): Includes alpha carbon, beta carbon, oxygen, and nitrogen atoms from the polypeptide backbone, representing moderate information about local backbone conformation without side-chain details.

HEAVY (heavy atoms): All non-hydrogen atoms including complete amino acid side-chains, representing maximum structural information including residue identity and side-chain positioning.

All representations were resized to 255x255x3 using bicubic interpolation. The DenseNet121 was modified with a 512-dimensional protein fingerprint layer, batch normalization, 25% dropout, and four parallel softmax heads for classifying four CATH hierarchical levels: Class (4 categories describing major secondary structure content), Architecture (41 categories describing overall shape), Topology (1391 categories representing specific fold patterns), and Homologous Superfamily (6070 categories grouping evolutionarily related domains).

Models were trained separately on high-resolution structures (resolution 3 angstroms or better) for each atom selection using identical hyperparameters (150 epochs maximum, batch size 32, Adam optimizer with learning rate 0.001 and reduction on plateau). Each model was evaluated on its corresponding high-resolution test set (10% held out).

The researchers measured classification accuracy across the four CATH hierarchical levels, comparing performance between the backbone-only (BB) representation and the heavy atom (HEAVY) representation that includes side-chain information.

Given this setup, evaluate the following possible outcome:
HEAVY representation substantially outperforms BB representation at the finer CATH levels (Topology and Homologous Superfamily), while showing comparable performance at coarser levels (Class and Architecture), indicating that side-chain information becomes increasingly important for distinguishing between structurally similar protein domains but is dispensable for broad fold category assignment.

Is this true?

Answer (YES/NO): NO